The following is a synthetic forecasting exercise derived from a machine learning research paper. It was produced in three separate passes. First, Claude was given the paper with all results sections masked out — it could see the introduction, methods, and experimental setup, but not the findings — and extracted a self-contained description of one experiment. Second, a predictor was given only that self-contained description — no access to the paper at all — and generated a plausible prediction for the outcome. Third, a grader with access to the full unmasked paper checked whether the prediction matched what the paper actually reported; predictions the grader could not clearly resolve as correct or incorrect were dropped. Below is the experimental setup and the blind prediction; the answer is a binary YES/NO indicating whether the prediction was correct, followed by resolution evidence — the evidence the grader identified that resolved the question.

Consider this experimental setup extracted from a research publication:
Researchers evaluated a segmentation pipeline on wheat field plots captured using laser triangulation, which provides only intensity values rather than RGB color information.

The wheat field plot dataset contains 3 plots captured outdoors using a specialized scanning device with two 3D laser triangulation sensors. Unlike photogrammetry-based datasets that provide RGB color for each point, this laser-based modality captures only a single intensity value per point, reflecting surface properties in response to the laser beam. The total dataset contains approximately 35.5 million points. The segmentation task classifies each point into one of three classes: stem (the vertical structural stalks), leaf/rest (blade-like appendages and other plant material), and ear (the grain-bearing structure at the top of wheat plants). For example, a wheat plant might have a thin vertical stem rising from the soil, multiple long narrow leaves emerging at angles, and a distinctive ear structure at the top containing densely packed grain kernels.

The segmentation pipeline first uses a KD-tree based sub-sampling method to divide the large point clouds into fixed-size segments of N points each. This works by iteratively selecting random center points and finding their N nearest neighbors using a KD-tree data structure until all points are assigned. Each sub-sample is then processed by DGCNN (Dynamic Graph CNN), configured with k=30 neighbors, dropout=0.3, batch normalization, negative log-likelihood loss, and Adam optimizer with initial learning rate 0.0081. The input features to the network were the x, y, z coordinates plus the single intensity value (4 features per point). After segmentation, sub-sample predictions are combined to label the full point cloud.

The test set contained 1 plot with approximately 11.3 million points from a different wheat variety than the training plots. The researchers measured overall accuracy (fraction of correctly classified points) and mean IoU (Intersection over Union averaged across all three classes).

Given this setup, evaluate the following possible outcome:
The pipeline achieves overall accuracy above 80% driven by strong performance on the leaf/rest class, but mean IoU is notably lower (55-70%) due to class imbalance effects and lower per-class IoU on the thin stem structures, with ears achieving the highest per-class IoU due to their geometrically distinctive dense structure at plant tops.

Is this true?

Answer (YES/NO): NO